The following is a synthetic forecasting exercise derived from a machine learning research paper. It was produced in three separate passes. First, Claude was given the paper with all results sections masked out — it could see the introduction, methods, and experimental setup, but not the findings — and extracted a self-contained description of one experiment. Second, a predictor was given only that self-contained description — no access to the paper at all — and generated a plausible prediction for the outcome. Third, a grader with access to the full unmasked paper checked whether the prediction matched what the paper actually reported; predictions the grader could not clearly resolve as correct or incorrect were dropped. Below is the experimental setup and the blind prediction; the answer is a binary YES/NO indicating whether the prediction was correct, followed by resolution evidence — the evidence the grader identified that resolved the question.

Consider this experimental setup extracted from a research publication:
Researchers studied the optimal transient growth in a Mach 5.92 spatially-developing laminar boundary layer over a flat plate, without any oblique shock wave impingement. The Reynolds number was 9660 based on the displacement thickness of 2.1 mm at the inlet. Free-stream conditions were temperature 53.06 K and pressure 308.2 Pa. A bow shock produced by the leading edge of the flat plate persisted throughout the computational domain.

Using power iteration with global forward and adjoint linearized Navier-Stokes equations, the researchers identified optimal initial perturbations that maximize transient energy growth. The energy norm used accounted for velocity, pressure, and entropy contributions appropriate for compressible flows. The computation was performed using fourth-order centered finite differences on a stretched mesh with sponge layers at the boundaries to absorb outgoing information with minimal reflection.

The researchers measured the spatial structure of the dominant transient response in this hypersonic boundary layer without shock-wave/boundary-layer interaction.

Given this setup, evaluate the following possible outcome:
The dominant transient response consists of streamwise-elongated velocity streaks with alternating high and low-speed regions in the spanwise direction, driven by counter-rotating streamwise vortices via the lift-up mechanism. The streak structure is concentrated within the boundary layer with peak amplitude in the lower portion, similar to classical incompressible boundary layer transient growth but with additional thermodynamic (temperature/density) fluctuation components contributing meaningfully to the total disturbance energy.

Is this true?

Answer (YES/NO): NO